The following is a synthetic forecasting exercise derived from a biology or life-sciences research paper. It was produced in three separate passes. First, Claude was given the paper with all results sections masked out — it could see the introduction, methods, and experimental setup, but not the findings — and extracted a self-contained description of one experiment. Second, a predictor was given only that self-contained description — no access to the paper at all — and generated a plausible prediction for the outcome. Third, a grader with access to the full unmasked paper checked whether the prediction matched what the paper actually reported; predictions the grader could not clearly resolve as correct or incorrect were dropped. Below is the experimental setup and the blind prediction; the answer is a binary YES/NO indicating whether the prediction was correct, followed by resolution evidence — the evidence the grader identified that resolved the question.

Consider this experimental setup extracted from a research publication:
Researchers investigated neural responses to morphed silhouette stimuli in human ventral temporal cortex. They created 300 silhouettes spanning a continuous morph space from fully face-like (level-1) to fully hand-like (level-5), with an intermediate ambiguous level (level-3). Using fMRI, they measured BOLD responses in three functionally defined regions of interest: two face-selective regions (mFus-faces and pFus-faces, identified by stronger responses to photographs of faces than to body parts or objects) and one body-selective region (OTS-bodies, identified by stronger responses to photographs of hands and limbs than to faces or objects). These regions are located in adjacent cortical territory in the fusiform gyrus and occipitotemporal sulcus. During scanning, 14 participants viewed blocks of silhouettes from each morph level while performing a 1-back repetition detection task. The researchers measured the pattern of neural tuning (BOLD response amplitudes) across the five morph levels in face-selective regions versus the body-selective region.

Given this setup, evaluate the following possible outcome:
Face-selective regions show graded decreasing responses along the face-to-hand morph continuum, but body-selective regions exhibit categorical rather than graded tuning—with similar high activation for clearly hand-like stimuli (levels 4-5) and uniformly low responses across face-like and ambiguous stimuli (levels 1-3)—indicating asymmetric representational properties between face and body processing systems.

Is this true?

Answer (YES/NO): NO